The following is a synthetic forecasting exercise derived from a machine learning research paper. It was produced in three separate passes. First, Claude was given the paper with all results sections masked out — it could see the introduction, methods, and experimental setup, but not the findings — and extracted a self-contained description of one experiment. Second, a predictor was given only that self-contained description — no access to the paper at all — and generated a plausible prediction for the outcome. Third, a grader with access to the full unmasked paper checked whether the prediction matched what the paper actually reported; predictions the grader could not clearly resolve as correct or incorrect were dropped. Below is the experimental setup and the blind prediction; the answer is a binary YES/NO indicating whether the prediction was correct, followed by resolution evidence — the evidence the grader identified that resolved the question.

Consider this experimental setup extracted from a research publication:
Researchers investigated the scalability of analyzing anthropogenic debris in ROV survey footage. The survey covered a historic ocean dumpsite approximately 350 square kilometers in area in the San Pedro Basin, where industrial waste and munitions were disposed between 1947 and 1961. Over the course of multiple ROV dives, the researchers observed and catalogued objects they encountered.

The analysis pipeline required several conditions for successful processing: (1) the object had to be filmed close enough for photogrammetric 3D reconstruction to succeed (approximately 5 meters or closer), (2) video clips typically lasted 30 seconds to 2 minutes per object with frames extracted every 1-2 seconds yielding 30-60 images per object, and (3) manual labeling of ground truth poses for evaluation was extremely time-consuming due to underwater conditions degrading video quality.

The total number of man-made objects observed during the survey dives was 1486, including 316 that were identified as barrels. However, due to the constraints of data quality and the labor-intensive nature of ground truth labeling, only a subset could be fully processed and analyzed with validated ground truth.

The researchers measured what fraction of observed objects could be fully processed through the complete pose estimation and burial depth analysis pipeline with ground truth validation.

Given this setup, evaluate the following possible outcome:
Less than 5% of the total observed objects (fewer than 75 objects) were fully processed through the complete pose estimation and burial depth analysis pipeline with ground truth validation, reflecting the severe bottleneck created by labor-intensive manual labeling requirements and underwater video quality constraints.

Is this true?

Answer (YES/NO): YES